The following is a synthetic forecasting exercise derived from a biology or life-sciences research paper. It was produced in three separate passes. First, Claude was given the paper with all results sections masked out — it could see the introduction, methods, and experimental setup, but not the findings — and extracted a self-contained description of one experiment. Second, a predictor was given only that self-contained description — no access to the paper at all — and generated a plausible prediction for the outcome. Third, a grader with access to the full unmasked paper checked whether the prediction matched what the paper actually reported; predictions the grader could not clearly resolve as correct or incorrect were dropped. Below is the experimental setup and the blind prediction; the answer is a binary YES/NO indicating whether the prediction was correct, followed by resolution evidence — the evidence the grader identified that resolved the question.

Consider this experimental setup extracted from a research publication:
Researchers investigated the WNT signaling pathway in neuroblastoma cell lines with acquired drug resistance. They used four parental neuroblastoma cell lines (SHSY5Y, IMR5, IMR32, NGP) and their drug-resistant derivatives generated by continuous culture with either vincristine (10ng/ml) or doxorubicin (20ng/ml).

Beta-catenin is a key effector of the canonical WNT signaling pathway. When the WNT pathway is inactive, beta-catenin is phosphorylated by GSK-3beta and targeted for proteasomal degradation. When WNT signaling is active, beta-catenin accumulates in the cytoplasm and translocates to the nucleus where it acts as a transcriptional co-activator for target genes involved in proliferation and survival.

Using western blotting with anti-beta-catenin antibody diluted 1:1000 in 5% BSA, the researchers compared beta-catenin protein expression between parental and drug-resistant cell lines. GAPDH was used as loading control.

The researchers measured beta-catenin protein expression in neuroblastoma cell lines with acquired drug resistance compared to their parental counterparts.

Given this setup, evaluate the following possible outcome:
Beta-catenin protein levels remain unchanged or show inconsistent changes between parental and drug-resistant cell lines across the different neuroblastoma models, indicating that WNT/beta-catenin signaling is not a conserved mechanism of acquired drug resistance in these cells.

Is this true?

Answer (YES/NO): YES